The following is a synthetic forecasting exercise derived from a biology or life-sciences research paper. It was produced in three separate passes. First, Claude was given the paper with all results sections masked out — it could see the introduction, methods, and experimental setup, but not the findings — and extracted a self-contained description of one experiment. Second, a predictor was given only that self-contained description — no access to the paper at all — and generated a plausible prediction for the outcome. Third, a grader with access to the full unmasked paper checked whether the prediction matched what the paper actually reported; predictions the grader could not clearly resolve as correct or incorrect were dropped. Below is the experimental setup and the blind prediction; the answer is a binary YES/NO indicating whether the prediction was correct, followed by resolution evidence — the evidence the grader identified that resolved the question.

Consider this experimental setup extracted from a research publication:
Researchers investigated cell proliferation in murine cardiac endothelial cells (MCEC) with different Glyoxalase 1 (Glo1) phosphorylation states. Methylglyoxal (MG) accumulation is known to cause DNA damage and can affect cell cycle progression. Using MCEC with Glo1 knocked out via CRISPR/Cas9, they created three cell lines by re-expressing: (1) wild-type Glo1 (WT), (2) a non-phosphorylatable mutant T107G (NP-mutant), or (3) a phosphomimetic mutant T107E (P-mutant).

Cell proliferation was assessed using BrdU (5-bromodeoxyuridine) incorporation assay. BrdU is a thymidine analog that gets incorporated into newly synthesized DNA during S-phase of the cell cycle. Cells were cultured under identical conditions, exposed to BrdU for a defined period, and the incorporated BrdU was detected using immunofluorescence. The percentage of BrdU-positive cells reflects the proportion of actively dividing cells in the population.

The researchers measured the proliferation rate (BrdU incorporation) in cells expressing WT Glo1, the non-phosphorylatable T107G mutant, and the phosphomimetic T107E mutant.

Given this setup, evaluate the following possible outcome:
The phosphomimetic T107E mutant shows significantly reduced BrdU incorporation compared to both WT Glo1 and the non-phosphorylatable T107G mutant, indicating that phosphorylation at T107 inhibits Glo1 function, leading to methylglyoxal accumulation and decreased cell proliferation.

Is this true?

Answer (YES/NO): NO